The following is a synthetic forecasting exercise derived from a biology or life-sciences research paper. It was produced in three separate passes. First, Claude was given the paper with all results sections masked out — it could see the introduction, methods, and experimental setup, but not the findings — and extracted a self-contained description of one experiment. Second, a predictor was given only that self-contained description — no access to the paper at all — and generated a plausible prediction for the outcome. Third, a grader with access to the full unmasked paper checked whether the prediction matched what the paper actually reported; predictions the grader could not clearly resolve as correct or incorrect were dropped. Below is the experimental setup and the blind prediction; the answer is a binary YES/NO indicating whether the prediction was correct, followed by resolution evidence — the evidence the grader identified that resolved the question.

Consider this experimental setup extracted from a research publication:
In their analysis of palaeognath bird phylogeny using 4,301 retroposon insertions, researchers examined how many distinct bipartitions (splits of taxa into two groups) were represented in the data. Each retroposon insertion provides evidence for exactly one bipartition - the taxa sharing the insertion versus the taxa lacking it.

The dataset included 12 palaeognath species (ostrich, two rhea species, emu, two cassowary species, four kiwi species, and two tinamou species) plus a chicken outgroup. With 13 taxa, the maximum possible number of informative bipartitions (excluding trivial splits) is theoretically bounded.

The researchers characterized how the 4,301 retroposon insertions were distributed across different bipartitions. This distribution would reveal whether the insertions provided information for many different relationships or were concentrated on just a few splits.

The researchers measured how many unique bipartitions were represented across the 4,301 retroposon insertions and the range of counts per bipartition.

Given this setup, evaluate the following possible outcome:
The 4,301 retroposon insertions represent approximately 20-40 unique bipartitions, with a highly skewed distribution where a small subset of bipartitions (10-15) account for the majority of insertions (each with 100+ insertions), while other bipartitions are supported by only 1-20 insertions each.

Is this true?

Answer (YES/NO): YES